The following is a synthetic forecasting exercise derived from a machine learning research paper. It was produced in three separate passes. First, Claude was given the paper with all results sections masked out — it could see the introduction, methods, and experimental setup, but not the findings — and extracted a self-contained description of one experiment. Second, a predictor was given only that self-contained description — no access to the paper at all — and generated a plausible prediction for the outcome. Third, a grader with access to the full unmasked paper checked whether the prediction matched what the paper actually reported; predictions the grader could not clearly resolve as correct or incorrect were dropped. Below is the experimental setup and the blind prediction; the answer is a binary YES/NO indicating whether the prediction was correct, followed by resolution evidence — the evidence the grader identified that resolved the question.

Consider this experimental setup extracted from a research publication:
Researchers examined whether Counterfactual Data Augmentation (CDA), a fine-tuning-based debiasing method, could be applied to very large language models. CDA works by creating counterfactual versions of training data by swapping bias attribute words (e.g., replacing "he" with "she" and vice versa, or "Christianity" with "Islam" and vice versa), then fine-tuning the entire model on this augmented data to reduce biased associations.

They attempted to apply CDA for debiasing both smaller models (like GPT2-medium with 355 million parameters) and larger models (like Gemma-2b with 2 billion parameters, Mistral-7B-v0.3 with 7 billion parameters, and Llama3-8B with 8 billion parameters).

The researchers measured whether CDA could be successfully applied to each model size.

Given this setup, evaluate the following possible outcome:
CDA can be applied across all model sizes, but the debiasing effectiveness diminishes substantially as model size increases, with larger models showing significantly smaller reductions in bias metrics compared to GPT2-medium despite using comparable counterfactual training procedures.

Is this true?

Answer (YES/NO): NO